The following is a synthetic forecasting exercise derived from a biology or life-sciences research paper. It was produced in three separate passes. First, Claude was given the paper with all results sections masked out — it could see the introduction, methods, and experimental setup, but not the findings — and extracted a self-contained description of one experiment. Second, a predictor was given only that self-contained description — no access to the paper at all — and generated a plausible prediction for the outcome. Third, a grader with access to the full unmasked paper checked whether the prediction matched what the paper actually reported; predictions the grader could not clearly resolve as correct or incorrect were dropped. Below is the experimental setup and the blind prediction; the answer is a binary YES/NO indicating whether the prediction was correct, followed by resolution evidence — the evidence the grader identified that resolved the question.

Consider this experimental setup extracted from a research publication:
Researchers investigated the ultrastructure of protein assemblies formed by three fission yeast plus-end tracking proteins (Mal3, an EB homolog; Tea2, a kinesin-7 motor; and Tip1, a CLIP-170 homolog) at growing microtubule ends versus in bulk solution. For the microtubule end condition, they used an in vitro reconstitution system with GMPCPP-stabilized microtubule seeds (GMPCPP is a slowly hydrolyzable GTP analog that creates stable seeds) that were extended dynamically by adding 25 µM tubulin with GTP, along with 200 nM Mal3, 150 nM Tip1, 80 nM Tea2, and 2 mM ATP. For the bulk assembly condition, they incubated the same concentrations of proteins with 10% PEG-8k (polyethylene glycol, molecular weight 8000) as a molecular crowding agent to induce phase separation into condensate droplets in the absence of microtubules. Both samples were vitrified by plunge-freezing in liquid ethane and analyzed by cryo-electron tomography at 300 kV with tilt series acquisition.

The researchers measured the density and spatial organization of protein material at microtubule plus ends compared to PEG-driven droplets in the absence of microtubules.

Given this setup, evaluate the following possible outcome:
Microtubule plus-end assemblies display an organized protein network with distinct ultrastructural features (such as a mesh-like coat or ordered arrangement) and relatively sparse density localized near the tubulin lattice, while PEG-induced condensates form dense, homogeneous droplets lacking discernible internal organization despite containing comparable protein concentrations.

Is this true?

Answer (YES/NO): NO